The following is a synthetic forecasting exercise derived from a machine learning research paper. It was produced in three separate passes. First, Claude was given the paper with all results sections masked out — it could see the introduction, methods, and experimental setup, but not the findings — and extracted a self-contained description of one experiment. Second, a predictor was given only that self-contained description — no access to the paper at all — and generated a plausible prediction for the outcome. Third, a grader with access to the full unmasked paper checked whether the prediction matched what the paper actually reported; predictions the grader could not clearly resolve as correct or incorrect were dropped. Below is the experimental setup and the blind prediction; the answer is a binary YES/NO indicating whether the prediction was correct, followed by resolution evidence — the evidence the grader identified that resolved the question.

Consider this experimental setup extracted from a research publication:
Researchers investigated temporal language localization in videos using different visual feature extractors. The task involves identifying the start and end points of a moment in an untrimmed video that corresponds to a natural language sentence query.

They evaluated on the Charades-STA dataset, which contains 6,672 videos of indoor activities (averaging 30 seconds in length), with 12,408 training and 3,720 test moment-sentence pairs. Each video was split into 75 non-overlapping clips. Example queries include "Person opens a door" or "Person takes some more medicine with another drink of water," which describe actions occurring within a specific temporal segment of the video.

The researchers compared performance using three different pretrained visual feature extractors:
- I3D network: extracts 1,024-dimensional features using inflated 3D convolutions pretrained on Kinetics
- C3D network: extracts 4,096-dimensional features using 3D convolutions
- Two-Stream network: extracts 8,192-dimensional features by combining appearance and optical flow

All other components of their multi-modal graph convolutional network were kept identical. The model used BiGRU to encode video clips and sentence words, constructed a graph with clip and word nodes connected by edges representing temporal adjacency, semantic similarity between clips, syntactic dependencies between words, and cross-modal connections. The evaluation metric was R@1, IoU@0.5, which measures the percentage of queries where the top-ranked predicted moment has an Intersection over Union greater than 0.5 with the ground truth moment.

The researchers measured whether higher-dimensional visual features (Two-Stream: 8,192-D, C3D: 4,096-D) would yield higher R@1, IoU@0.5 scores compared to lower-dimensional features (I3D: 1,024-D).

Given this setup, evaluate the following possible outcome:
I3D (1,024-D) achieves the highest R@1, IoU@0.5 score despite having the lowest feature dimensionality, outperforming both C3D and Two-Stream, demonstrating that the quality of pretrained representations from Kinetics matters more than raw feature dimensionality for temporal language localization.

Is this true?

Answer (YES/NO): YES